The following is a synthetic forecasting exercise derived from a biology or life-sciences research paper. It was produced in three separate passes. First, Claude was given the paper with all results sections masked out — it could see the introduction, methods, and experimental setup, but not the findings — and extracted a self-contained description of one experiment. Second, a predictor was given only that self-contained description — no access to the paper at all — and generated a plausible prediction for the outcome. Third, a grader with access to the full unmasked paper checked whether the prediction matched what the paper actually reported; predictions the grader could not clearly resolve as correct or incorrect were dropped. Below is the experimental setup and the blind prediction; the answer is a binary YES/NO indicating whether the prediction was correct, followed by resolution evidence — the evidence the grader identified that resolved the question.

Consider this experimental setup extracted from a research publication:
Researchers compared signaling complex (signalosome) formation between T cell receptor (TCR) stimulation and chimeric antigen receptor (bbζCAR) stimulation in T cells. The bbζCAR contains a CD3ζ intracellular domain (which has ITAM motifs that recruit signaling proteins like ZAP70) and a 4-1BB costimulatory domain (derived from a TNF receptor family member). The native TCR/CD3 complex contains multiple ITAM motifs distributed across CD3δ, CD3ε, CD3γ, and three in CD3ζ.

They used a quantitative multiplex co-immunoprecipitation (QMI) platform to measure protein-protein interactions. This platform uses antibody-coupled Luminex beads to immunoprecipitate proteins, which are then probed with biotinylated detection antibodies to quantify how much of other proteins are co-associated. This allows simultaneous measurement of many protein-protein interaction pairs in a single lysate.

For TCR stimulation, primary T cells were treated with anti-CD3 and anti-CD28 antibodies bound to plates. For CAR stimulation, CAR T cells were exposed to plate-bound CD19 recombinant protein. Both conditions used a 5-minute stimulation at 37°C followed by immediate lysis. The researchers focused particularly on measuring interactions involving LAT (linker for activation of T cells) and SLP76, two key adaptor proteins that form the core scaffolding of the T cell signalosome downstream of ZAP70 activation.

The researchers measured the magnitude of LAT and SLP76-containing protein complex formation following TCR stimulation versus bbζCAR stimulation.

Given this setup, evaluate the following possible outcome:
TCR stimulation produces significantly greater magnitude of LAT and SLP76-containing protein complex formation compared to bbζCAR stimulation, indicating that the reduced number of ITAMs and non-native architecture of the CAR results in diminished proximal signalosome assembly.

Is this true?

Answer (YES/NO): YES